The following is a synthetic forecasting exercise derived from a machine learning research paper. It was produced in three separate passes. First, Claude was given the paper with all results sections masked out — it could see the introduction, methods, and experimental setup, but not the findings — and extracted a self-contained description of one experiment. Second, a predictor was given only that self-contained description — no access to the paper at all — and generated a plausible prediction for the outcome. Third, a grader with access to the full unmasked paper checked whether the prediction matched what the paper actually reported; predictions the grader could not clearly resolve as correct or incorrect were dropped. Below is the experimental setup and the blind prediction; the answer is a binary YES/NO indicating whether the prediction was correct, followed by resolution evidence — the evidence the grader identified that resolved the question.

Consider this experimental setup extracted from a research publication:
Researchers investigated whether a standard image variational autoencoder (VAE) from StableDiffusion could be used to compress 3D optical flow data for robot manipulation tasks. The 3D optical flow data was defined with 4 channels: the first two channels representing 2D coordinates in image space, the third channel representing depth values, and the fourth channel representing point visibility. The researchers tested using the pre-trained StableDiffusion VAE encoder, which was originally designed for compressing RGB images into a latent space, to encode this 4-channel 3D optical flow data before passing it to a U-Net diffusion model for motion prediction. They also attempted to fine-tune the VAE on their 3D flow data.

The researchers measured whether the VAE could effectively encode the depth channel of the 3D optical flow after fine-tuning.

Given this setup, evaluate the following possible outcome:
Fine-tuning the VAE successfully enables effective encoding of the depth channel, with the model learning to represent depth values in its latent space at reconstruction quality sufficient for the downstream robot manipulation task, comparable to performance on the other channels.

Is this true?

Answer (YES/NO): NO